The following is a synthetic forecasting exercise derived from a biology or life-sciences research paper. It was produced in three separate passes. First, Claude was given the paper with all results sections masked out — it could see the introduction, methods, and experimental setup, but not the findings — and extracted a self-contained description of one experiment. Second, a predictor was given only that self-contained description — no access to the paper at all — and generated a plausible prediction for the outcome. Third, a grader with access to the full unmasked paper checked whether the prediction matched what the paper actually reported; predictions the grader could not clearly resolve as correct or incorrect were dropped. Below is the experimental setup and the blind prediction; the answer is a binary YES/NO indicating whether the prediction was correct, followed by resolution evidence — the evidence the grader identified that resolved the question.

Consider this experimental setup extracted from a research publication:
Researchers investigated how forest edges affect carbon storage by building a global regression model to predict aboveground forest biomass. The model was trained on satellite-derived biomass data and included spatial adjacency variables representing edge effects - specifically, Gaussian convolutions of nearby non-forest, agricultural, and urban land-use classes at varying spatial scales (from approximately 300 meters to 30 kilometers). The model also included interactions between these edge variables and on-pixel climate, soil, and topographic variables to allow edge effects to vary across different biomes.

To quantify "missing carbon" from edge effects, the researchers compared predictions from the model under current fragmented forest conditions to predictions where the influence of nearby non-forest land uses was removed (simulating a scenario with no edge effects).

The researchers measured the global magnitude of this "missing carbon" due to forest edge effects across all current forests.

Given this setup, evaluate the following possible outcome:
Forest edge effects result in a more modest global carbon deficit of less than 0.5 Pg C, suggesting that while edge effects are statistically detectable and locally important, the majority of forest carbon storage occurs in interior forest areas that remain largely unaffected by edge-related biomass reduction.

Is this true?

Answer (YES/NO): NO